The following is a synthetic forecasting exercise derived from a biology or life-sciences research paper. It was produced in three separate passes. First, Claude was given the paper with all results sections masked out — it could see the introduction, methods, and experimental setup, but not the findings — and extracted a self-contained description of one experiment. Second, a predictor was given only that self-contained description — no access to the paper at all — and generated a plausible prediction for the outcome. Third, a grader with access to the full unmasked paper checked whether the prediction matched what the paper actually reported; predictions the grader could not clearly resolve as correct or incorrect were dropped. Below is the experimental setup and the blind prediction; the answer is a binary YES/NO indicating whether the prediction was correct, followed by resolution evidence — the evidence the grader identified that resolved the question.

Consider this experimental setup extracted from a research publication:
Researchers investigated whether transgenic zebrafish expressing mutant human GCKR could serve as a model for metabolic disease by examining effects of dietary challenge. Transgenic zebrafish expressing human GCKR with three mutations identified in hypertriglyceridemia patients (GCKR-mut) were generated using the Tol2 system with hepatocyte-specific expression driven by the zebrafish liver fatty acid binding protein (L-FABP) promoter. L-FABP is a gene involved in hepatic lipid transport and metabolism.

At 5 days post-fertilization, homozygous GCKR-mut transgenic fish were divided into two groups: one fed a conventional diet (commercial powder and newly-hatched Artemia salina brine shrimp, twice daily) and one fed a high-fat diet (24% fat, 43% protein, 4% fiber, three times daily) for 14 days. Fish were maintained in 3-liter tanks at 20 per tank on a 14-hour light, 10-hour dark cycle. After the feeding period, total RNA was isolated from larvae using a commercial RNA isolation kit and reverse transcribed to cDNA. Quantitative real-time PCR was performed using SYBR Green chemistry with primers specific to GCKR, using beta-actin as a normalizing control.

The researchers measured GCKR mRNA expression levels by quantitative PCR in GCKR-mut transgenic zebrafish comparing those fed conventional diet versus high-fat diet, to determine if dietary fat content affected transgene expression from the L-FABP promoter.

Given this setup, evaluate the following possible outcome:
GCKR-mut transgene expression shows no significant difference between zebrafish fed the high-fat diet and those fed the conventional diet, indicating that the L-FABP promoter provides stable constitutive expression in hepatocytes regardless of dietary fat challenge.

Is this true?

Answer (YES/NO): NO